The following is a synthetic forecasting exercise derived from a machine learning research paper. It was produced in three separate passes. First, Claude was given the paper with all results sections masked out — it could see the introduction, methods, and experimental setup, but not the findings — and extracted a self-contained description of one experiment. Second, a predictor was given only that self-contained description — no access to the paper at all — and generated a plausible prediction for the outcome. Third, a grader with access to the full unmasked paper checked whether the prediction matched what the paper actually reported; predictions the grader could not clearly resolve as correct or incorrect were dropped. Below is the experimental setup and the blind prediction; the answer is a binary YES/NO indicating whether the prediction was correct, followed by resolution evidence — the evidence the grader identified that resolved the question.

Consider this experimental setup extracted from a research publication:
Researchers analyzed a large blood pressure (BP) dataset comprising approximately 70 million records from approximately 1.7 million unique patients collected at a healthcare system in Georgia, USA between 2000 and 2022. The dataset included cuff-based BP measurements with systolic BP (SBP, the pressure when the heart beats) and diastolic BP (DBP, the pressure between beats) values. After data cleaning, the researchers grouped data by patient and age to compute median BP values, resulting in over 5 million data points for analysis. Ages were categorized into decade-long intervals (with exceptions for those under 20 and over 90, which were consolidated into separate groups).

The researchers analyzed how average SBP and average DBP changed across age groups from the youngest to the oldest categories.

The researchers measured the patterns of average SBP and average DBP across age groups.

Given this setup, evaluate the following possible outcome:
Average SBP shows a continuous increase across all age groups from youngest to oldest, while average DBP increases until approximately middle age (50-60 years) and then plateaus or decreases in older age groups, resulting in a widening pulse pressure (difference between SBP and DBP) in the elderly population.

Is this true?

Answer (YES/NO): NO